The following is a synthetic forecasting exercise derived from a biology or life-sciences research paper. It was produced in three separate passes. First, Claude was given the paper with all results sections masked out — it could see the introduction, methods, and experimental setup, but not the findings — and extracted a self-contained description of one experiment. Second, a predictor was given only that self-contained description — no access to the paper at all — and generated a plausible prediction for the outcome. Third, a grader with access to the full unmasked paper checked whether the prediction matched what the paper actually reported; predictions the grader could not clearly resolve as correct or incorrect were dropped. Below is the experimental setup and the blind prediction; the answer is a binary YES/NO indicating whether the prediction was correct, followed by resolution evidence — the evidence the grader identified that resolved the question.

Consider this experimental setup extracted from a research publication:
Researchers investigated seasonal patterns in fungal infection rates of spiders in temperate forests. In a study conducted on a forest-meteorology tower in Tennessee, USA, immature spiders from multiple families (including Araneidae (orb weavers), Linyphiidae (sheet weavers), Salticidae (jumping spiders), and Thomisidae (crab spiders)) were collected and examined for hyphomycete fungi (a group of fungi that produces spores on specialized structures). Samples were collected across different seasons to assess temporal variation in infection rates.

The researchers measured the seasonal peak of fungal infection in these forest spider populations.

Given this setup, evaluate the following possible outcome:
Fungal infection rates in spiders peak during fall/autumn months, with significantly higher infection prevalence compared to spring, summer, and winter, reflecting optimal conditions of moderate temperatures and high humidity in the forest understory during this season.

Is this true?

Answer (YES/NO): YES